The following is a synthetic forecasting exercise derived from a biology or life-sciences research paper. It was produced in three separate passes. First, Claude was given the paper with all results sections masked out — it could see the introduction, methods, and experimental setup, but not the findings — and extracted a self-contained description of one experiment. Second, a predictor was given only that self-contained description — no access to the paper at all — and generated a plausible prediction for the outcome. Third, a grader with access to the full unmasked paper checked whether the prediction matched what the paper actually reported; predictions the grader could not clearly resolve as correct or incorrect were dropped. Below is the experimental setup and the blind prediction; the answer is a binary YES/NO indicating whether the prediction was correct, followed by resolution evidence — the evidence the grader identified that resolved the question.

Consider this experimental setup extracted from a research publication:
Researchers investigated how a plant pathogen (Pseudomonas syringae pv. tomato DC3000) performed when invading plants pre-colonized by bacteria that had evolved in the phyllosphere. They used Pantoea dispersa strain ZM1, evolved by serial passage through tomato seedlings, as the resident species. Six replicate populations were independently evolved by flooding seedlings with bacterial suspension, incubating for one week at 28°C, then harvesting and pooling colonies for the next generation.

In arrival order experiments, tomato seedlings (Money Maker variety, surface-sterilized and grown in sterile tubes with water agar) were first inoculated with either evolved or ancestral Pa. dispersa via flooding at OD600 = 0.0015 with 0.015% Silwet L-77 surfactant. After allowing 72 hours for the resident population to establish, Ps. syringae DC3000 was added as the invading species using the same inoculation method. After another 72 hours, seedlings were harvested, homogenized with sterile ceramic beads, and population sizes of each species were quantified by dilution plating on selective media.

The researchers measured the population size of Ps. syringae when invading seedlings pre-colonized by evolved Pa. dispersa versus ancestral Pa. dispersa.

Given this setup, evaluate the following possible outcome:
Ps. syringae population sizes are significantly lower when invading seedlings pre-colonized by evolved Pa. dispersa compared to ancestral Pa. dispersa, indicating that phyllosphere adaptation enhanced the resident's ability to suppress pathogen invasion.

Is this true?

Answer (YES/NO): NO